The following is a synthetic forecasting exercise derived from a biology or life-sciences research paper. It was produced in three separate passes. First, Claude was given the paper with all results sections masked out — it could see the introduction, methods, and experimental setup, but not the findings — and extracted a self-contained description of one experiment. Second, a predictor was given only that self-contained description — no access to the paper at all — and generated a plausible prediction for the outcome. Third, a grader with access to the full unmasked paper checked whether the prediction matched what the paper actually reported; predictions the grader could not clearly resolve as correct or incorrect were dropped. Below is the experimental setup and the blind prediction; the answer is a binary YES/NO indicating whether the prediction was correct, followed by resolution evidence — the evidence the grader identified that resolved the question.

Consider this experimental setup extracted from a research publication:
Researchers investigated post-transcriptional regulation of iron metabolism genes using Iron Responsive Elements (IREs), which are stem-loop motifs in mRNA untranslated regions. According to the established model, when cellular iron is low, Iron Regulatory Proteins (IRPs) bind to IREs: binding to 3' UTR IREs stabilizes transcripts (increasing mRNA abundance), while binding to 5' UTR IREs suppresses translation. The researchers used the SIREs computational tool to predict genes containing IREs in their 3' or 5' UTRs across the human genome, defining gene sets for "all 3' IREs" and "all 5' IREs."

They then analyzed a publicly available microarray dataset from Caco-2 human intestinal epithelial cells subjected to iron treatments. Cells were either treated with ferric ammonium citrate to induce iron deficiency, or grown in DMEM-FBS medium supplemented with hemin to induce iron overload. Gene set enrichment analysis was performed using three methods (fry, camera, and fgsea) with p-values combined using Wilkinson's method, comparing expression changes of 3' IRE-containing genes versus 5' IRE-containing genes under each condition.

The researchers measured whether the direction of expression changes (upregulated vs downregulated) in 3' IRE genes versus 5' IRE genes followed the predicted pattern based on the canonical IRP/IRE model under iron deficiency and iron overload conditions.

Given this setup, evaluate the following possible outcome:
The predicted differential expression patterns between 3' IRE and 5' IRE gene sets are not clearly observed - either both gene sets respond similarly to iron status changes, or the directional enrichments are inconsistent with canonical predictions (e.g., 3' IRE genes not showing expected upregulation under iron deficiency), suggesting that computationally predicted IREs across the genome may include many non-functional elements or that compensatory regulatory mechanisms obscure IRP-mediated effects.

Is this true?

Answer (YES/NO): YES